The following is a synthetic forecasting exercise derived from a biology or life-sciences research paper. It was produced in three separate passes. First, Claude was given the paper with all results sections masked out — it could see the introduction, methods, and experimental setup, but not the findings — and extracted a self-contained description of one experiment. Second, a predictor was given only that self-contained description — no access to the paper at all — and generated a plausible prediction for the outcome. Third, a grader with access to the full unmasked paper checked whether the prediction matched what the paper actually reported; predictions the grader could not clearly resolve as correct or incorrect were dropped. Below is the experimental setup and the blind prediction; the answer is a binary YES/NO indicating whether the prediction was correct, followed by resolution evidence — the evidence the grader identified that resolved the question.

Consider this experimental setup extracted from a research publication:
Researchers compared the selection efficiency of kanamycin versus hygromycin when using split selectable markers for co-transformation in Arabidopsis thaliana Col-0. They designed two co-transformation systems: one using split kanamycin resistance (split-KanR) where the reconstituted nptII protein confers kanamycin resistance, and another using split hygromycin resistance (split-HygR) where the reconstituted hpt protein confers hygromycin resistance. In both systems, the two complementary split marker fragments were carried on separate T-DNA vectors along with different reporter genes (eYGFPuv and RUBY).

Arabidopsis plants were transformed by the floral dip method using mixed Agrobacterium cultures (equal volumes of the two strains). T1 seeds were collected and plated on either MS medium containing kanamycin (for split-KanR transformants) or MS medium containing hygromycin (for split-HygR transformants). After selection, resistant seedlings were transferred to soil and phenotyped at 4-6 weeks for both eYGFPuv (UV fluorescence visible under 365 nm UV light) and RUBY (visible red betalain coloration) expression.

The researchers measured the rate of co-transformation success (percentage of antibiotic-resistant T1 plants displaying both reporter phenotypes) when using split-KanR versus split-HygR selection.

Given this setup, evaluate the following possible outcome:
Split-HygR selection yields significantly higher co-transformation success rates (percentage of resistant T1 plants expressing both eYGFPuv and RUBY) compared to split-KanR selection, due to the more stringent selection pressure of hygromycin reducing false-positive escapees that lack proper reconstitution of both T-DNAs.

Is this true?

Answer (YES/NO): NO